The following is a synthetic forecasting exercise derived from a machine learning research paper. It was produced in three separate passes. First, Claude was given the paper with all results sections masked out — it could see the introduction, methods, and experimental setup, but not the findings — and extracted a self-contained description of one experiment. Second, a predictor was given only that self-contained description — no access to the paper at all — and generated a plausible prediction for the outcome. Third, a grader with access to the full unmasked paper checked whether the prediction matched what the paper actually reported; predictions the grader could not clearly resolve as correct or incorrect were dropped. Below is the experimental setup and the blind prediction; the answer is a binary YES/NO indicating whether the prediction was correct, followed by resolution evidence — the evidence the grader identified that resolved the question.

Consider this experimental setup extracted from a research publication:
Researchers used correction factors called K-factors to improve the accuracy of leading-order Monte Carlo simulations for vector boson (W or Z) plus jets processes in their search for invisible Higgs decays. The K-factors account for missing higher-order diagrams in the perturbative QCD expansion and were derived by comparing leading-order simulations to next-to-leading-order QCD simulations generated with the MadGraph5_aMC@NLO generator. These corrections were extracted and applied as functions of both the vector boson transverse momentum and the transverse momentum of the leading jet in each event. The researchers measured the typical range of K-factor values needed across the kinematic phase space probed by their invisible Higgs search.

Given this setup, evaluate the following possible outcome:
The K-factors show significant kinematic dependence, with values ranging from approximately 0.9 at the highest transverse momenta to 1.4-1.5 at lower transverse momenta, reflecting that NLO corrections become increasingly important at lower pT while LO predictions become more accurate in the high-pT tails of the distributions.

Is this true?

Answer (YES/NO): NO